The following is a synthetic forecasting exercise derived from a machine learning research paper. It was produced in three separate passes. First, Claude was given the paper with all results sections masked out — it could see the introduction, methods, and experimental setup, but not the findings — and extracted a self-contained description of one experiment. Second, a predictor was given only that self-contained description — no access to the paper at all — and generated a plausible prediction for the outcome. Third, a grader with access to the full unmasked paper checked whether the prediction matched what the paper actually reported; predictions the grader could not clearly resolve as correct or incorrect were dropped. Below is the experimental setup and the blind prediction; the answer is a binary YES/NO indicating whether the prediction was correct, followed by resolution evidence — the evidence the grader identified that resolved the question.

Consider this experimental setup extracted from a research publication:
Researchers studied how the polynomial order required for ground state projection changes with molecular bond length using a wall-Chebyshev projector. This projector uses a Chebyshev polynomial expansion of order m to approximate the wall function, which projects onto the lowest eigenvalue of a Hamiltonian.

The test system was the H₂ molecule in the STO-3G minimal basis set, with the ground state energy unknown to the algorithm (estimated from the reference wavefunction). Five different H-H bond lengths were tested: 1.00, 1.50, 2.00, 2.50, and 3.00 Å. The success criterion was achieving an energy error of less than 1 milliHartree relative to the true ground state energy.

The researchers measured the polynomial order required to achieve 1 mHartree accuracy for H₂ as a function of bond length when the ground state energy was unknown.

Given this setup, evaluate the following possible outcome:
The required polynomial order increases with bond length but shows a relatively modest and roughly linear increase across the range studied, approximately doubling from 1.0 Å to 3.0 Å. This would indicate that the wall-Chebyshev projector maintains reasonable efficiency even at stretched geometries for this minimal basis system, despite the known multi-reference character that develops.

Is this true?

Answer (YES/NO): NO